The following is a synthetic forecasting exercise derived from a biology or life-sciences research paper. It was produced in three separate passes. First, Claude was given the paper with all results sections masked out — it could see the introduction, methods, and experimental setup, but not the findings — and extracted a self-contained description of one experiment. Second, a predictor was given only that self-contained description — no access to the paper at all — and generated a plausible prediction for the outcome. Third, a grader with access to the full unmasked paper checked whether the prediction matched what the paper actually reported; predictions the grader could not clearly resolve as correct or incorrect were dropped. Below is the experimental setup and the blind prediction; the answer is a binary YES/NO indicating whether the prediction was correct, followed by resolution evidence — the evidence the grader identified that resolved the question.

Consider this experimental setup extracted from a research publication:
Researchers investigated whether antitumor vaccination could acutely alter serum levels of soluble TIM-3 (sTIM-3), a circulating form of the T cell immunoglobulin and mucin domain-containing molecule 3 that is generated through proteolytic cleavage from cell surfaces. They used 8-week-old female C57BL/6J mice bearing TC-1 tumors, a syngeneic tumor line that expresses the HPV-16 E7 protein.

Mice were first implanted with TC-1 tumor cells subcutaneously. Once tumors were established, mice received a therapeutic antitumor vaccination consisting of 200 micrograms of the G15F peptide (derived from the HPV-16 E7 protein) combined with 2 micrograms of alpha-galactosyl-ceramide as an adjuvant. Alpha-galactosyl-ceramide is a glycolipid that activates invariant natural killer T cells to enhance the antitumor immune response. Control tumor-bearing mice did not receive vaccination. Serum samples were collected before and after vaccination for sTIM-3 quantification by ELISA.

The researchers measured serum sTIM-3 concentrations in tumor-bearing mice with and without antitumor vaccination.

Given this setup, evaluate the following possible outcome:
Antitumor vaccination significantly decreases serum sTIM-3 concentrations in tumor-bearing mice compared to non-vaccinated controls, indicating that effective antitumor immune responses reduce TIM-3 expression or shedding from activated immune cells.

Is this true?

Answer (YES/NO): NO